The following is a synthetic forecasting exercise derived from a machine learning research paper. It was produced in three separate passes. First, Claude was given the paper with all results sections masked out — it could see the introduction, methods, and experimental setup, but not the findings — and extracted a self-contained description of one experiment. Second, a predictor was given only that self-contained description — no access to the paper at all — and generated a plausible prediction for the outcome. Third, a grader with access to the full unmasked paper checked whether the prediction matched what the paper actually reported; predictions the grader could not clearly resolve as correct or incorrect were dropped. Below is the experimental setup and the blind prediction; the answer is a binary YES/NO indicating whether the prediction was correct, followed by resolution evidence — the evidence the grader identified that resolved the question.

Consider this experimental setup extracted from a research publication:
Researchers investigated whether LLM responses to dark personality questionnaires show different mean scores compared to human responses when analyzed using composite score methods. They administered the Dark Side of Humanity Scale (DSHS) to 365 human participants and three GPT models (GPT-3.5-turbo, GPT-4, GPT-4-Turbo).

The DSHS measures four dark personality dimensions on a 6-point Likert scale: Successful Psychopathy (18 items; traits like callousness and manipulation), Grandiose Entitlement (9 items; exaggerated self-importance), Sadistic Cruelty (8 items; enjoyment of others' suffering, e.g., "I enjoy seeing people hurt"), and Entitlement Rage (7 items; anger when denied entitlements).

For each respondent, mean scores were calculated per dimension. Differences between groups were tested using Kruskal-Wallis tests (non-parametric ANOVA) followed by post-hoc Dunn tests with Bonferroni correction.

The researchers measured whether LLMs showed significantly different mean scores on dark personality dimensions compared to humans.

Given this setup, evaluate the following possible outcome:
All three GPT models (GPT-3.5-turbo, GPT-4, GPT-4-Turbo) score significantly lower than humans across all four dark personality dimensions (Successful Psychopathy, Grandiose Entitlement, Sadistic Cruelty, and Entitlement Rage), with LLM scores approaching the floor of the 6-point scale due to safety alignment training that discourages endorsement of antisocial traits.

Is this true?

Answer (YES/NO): NO